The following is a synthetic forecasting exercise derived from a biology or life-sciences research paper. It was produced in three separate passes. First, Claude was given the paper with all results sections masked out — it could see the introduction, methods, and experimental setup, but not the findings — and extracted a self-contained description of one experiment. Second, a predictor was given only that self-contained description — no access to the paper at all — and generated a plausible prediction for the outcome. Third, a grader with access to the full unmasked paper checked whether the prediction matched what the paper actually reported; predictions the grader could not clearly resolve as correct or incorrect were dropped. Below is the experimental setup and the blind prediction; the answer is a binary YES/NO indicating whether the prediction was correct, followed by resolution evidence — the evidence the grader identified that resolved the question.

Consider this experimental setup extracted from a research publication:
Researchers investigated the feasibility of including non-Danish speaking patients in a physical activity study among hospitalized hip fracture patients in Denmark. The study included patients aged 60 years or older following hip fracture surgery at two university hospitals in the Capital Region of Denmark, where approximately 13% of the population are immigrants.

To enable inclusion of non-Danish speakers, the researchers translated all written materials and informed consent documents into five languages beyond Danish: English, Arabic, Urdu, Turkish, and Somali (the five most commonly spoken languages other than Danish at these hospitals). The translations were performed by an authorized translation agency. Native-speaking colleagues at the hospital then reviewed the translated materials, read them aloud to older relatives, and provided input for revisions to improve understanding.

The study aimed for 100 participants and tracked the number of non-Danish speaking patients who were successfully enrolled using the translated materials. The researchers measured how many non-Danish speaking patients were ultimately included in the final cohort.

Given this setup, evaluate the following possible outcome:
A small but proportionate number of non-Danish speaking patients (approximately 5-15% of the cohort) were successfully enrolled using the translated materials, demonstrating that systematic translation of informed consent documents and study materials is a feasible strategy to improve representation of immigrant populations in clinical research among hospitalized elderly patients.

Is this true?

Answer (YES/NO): YES